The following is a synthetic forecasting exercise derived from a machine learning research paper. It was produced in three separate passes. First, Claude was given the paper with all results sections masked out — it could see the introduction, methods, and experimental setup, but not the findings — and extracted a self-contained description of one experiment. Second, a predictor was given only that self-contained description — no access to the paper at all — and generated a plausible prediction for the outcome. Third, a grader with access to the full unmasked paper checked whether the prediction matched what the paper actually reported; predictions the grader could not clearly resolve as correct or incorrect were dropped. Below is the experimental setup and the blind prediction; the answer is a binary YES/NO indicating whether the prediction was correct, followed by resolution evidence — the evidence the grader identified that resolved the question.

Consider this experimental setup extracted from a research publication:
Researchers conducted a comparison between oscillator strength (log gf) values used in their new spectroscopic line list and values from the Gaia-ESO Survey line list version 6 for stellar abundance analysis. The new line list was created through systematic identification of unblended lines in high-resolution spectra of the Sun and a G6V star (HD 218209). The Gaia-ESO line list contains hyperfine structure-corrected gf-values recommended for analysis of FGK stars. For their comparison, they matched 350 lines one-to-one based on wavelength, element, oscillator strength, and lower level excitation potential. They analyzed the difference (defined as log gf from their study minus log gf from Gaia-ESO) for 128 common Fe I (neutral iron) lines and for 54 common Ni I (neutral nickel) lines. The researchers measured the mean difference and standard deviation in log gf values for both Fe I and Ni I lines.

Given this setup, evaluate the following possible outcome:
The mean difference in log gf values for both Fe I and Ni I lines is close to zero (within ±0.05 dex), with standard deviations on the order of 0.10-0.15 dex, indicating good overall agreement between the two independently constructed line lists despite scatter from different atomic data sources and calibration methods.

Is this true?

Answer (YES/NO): NO